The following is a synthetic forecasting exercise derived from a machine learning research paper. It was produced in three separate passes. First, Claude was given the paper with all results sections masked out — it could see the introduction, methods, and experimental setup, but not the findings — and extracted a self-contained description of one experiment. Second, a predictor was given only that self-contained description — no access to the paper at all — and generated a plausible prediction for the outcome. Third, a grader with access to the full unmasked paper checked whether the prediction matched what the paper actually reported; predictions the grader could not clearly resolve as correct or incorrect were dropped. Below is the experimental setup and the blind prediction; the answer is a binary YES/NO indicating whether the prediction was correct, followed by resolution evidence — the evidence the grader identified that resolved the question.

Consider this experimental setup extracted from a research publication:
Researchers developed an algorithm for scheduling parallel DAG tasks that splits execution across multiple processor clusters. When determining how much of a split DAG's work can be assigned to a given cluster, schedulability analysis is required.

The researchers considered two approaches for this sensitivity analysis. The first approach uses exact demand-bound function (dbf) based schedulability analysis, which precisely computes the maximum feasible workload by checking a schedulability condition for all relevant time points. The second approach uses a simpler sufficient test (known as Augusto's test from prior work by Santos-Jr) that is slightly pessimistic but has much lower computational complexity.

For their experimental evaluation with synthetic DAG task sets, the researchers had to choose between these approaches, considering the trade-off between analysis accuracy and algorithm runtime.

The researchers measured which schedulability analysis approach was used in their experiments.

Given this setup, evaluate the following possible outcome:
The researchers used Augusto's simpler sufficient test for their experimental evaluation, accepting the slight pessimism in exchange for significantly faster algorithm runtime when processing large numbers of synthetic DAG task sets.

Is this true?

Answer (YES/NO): YES